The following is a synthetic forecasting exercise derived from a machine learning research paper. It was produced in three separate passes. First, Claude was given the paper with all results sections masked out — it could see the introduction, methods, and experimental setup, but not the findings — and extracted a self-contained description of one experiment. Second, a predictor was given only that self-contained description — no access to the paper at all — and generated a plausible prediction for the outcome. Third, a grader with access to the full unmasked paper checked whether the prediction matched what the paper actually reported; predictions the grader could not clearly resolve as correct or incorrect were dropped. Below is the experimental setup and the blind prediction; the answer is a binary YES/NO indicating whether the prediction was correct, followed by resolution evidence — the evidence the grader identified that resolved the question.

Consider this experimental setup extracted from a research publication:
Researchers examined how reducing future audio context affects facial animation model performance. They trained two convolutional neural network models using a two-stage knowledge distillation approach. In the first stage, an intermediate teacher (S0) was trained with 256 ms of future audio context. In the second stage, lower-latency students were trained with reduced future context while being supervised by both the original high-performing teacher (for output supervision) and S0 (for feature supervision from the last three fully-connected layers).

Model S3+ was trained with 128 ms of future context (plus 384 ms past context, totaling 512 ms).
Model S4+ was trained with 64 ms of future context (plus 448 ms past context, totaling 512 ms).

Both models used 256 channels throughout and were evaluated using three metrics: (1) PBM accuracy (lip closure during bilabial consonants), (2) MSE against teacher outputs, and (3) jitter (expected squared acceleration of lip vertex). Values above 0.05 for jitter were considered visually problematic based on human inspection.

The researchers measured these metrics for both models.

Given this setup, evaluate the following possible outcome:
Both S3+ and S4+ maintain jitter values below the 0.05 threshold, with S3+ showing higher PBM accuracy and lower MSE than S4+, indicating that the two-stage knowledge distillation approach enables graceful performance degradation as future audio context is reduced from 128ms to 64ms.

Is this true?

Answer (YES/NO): NO